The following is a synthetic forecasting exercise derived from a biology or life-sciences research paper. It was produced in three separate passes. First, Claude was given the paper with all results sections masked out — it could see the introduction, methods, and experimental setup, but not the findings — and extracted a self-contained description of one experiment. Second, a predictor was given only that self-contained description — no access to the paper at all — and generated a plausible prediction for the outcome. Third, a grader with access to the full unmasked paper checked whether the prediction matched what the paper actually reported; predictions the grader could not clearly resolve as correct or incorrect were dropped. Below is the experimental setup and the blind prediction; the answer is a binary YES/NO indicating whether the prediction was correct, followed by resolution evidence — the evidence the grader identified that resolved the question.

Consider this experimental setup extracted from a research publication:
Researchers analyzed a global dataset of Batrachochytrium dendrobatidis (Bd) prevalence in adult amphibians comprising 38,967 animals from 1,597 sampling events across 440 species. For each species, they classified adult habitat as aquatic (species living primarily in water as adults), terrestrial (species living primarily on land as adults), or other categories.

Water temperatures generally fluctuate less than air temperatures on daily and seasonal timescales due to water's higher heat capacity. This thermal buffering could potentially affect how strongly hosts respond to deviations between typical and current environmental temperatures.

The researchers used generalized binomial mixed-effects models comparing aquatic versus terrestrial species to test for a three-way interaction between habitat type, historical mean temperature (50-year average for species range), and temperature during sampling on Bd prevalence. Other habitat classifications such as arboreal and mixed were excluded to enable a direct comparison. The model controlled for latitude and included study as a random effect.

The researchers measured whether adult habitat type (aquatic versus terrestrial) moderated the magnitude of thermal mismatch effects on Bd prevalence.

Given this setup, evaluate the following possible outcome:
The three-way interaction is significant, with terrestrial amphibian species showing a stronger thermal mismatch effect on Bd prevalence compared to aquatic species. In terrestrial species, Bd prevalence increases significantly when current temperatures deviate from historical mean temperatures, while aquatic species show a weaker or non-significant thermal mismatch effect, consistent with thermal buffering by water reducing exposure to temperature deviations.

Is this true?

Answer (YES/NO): NO